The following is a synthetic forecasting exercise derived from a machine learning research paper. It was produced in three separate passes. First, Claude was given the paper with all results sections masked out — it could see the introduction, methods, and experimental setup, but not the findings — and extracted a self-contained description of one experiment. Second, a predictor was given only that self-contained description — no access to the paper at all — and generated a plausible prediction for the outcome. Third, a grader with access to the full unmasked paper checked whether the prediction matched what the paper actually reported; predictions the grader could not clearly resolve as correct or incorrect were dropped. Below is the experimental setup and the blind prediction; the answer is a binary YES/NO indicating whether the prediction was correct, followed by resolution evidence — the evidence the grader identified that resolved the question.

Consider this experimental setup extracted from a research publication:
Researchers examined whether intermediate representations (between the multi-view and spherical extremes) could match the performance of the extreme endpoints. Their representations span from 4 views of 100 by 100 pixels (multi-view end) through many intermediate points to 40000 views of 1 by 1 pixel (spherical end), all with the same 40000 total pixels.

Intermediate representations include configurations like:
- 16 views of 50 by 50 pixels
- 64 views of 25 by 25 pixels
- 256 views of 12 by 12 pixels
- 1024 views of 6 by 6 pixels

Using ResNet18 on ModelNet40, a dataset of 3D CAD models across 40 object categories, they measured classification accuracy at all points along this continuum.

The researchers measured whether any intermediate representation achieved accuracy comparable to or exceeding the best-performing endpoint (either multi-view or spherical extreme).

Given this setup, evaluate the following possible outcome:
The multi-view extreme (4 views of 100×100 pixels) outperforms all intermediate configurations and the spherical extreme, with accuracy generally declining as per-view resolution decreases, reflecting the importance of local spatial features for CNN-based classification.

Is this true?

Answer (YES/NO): NO